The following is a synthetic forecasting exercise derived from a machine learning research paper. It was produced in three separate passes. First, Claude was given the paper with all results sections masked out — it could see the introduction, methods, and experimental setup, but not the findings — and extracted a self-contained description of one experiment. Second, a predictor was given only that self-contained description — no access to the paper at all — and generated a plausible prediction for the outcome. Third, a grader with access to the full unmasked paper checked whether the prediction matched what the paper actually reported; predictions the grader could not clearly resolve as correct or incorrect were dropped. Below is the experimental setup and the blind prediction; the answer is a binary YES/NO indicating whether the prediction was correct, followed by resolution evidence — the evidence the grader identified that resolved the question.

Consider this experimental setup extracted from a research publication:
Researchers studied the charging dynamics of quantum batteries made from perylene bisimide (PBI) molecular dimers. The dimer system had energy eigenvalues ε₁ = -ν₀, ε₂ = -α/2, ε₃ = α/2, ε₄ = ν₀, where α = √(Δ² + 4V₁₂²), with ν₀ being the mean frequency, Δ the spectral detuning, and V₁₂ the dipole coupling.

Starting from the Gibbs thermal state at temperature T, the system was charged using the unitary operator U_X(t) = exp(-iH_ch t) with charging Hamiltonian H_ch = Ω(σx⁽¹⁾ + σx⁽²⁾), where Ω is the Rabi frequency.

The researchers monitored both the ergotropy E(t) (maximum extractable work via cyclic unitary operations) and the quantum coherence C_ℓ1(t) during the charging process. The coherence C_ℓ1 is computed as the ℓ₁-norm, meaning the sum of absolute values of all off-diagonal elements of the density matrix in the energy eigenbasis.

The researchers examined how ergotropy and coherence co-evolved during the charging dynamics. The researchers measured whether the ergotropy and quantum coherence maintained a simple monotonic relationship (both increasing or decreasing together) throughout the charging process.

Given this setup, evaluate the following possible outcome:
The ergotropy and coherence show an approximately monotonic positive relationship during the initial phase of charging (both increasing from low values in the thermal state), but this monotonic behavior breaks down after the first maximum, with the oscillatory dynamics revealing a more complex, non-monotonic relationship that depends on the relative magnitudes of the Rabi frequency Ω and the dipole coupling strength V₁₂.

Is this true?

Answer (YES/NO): NO